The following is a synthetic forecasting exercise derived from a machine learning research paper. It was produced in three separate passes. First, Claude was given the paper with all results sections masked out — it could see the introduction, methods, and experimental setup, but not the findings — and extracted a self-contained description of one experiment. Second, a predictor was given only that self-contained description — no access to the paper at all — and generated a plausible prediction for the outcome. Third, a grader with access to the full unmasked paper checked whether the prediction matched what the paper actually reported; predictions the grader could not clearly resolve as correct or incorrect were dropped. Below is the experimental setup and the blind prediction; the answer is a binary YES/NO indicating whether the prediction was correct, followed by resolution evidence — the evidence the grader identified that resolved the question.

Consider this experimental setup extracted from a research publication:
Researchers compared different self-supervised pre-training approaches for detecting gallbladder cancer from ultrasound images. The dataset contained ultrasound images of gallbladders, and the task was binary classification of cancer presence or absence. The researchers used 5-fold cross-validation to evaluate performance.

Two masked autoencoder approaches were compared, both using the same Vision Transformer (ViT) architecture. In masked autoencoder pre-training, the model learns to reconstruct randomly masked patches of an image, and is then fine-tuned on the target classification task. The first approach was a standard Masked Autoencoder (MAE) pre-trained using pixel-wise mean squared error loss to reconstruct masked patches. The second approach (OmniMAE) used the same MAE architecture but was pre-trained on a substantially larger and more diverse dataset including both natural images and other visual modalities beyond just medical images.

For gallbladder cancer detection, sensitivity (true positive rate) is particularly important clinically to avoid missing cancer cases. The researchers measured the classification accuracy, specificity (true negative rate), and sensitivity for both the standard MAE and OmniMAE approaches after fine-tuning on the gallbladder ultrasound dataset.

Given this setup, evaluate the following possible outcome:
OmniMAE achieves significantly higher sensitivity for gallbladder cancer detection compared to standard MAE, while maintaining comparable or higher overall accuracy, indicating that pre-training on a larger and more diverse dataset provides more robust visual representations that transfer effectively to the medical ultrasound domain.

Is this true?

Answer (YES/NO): NO